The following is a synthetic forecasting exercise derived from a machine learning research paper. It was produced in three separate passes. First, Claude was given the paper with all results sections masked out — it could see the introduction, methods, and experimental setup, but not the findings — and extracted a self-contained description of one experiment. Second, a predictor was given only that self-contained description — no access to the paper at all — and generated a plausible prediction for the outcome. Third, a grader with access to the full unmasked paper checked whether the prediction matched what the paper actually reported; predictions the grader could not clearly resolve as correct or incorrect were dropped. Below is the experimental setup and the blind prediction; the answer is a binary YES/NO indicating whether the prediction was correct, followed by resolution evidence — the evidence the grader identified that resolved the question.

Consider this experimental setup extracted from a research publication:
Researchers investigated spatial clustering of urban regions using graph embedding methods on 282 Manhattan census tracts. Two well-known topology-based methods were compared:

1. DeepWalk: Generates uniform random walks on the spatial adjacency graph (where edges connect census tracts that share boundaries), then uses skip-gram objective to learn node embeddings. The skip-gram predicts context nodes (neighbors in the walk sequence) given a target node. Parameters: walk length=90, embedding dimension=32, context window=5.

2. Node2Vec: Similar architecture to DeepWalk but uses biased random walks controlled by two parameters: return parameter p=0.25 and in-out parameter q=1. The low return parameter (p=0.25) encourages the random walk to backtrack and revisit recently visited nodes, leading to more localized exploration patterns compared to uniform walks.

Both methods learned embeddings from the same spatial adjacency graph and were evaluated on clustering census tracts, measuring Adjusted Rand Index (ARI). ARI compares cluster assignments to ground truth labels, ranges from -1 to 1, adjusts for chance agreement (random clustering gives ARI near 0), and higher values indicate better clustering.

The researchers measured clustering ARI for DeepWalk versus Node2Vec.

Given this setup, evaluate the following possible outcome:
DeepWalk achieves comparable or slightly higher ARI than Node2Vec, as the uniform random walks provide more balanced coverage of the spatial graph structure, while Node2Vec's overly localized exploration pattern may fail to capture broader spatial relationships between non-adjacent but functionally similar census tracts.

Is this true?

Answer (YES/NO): YES